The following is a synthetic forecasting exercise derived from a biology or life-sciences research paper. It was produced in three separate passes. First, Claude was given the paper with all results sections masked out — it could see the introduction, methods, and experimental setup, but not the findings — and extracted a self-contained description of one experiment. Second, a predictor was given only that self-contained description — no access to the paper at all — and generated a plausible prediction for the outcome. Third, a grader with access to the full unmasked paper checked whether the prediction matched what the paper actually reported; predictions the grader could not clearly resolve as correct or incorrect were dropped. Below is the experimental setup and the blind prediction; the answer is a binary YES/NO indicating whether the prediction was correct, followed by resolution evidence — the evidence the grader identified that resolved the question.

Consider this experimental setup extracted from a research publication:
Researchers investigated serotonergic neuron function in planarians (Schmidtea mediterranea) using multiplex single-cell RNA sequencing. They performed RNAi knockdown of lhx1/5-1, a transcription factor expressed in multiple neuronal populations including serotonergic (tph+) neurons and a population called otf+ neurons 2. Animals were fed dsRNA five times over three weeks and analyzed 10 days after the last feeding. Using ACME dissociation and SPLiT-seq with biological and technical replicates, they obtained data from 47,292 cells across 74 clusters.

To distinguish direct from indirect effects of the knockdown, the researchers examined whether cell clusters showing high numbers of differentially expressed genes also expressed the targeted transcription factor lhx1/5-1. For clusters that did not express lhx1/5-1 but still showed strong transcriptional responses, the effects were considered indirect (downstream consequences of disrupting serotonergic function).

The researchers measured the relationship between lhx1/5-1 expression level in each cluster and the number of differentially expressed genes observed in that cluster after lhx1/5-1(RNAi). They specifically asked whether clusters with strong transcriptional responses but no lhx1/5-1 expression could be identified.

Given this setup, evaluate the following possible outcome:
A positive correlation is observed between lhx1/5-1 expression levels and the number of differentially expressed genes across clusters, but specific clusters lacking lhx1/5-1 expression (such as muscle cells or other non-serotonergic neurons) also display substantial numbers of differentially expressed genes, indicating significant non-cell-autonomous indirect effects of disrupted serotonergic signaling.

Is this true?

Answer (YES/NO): YES